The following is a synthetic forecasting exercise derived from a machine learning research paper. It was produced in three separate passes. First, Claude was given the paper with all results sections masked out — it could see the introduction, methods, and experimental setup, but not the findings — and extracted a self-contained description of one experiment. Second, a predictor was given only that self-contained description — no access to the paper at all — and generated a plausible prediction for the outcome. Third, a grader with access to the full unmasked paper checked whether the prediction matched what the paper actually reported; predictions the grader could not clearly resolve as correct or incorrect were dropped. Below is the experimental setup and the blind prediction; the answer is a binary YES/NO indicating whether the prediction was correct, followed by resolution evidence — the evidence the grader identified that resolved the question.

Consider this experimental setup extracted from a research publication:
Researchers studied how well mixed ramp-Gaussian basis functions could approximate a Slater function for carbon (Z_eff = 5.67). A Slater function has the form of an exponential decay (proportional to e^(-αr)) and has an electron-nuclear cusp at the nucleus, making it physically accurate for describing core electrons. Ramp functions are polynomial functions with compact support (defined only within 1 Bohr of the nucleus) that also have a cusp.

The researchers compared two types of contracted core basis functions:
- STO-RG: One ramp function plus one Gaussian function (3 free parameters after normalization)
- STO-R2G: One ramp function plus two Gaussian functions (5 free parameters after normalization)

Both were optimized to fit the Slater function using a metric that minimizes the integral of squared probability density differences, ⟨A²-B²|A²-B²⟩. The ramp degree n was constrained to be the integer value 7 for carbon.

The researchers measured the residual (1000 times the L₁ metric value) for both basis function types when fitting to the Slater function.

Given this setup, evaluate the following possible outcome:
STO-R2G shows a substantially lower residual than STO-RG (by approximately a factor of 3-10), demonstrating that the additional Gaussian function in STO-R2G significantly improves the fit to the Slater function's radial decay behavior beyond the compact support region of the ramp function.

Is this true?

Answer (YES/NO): NO